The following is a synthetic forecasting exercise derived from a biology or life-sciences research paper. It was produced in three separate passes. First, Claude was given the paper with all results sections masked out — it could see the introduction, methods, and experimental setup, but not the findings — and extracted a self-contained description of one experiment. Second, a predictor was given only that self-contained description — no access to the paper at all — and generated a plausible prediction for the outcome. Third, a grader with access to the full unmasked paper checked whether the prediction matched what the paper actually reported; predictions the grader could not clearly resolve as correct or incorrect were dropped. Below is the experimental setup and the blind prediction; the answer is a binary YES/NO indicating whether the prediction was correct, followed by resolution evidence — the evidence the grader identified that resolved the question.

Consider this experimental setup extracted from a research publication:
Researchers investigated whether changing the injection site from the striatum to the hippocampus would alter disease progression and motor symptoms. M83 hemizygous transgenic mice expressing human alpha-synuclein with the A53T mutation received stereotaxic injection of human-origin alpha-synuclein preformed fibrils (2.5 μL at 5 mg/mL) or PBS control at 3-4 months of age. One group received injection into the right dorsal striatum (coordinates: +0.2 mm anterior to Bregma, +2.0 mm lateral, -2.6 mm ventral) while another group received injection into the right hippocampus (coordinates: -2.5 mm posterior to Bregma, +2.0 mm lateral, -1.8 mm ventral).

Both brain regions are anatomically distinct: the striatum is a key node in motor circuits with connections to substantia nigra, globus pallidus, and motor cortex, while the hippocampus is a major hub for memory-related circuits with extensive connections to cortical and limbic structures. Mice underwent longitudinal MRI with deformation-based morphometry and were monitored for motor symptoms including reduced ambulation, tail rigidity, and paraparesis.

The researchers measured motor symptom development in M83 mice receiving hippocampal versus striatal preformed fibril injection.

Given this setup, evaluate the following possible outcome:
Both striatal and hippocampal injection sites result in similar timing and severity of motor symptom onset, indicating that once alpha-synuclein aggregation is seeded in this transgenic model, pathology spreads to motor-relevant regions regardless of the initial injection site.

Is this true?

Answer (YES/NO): NO